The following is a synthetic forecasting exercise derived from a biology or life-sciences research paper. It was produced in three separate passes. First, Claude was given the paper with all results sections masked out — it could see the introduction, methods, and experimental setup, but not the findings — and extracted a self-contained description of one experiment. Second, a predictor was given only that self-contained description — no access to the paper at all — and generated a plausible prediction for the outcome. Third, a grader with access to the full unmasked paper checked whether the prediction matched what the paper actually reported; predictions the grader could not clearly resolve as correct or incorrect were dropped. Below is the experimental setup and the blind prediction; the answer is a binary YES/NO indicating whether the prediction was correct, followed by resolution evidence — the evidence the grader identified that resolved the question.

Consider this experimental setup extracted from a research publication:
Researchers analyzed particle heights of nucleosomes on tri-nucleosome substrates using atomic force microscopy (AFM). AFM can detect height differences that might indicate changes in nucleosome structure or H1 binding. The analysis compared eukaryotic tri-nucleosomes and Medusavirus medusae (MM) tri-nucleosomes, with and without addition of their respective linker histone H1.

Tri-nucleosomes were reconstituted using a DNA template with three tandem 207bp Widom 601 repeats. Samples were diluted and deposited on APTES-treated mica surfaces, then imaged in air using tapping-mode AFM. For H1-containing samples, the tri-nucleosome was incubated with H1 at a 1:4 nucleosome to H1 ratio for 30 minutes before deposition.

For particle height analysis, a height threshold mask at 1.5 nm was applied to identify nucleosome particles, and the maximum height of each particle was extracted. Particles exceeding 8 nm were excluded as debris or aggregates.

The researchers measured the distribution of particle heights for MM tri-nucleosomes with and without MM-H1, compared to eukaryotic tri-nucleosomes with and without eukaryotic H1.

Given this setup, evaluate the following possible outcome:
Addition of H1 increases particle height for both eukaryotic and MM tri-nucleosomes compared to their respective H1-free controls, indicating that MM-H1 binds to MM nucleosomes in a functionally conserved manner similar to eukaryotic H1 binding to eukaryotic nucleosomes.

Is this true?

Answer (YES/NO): NO